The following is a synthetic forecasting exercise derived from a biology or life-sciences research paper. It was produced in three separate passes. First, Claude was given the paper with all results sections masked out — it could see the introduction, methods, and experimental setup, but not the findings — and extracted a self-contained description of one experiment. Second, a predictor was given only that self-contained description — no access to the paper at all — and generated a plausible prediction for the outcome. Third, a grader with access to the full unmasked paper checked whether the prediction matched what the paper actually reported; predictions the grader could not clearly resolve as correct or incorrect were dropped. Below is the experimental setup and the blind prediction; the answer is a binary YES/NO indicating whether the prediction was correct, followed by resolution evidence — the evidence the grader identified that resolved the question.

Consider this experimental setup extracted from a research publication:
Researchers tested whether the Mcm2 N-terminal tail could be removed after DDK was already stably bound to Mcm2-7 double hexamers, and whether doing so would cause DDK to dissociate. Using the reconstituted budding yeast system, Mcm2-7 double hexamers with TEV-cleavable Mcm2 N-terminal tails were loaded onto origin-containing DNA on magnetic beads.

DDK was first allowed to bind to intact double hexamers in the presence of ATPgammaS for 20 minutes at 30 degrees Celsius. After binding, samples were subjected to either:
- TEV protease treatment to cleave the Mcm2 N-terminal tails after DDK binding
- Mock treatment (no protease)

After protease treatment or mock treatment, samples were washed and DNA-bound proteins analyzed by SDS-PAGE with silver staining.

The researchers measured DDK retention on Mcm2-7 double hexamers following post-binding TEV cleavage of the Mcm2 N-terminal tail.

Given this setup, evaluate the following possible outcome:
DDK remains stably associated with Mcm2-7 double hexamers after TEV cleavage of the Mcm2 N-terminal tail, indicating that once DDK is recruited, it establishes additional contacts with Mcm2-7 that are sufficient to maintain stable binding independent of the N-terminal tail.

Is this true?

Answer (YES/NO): NO